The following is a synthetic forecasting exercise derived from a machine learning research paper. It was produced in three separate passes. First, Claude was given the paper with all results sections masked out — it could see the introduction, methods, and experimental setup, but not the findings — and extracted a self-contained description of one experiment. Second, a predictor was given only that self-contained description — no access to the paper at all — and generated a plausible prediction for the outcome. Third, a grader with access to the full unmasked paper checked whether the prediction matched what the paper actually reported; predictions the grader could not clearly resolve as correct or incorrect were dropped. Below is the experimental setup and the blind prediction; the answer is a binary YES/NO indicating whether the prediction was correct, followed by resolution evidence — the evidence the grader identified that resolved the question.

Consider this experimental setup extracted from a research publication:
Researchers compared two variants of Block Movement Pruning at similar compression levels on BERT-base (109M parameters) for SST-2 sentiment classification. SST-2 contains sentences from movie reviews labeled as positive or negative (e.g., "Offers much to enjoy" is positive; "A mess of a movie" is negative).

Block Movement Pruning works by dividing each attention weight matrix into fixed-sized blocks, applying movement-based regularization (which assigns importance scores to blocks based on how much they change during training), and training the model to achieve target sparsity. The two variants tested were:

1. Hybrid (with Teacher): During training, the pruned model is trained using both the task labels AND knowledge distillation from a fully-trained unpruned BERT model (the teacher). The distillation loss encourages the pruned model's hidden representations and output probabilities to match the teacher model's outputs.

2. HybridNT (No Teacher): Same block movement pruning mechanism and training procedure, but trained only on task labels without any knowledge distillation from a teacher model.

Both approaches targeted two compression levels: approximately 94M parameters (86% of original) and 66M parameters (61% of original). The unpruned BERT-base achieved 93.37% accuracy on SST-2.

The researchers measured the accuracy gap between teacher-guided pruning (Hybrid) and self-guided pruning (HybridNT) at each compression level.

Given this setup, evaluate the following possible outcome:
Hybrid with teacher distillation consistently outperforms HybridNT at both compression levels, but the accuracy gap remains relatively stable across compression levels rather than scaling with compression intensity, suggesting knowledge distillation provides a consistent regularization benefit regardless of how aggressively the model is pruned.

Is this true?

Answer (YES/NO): YES